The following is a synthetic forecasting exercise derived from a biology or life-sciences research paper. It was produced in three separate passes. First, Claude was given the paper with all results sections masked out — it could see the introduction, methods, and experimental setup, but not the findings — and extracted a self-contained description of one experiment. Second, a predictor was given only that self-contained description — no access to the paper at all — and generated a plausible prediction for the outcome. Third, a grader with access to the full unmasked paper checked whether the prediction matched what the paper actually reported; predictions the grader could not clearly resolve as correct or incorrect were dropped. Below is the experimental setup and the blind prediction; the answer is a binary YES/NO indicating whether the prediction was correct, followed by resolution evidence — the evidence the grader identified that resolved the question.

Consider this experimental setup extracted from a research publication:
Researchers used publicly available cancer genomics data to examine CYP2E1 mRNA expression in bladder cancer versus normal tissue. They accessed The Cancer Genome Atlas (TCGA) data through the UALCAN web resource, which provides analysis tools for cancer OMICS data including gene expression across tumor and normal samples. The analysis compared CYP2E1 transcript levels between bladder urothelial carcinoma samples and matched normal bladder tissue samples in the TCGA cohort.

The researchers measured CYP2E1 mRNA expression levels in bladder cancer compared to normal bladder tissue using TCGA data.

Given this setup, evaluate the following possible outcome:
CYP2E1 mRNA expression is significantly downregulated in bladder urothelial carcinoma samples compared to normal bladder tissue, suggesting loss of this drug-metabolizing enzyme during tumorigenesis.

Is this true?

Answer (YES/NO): YES